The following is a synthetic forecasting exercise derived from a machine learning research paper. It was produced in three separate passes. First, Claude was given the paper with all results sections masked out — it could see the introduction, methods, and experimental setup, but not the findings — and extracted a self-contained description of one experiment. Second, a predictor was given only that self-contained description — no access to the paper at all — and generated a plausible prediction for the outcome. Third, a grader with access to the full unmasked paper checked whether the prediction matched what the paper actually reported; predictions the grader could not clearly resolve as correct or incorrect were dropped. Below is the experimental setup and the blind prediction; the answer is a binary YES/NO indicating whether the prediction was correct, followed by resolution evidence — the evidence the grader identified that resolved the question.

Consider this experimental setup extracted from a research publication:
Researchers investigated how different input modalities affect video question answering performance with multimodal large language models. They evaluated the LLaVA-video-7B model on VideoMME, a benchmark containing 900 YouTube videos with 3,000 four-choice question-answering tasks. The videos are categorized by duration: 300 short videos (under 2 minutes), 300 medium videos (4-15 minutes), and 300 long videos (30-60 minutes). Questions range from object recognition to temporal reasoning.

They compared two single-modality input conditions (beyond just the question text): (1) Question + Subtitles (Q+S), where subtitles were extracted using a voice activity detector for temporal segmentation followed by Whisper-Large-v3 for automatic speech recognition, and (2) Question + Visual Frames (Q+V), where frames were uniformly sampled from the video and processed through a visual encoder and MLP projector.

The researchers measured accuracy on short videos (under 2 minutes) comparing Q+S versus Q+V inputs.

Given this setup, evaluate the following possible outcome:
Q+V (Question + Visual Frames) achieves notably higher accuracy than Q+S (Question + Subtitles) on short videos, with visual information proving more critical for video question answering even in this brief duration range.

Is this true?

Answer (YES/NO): YES